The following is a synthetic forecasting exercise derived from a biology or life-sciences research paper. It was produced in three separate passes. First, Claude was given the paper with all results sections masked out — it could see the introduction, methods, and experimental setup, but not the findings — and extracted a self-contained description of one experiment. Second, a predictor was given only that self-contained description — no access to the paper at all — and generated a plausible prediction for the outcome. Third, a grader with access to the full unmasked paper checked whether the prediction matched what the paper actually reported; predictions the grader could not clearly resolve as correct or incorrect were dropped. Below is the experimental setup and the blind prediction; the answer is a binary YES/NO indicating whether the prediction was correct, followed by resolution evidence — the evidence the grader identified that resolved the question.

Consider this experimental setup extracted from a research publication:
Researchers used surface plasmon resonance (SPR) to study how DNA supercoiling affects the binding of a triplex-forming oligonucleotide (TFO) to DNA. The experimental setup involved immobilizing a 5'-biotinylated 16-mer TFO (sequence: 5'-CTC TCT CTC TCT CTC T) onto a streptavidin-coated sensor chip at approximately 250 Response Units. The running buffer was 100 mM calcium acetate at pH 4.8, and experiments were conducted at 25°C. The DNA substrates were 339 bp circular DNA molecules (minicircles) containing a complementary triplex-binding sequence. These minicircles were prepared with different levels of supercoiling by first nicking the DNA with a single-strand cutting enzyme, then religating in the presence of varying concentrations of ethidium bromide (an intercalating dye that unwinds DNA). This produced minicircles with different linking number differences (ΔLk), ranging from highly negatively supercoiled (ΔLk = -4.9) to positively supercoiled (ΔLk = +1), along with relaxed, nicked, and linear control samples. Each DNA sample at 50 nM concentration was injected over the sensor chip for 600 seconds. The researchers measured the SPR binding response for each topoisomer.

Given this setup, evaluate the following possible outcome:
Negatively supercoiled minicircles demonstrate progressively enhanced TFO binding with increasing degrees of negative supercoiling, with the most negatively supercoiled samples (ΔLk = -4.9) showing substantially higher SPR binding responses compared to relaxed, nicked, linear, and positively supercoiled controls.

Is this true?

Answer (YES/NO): NO